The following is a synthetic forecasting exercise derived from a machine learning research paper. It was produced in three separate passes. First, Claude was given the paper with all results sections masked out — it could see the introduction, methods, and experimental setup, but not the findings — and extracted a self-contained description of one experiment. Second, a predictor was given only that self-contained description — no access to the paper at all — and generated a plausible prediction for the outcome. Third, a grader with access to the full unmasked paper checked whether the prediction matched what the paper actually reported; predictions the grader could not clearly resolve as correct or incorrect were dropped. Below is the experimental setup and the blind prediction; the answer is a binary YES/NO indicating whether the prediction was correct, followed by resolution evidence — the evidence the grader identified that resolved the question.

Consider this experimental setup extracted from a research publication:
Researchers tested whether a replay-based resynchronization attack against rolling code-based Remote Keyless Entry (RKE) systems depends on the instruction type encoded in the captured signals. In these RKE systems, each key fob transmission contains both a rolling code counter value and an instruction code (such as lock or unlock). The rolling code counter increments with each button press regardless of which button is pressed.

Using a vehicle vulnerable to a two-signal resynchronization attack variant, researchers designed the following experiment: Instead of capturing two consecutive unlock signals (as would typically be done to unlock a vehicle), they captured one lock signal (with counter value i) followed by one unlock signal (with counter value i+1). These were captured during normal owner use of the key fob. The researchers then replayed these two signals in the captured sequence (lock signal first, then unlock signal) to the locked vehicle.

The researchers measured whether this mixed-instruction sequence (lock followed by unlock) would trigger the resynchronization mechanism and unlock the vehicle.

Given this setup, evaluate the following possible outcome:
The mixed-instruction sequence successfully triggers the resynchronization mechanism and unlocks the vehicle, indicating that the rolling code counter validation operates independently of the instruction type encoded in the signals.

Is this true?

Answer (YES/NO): YES